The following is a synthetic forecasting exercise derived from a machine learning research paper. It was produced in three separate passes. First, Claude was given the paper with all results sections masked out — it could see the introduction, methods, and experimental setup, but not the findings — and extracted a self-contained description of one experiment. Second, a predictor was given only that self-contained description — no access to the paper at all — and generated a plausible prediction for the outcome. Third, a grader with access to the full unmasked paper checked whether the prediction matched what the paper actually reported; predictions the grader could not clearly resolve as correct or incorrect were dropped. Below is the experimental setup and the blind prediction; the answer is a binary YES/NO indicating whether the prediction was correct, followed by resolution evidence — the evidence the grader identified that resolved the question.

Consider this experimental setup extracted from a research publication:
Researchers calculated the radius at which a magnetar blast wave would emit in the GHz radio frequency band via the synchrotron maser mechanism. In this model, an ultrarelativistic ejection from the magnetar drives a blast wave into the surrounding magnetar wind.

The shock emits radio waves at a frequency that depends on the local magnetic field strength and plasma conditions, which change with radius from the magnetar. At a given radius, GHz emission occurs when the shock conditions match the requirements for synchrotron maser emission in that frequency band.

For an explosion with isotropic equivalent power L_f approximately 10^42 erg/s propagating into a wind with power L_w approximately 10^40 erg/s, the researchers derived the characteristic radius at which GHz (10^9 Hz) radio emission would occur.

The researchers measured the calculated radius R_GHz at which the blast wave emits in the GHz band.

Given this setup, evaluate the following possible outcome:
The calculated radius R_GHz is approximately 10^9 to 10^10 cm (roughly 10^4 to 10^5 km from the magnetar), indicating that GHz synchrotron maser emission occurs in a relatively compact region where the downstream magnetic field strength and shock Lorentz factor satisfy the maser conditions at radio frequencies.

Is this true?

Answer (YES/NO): NO